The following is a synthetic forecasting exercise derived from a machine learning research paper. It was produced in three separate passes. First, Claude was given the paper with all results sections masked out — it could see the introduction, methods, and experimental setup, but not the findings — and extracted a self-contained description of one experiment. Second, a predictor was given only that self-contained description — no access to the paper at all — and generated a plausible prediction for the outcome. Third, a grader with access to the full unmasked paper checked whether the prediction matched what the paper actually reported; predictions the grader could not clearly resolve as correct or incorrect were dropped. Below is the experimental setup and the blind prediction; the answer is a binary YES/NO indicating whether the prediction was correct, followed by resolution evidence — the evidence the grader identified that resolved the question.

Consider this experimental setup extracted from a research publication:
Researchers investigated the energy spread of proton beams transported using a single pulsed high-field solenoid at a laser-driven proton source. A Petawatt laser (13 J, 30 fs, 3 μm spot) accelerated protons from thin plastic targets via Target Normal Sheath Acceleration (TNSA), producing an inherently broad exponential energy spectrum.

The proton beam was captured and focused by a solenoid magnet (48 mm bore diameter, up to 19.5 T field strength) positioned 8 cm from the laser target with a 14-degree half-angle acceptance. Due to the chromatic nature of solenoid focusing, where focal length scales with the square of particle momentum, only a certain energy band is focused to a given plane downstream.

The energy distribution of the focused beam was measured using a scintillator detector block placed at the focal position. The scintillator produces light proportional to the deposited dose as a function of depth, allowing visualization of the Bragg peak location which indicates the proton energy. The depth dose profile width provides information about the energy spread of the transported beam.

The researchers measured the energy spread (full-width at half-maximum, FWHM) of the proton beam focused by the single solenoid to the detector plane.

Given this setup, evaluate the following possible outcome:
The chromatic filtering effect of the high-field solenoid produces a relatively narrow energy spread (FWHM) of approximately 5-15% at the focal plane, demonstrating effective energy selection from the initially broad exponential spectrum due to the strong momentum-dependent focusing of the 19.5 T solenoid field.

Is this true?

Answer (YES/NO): YES